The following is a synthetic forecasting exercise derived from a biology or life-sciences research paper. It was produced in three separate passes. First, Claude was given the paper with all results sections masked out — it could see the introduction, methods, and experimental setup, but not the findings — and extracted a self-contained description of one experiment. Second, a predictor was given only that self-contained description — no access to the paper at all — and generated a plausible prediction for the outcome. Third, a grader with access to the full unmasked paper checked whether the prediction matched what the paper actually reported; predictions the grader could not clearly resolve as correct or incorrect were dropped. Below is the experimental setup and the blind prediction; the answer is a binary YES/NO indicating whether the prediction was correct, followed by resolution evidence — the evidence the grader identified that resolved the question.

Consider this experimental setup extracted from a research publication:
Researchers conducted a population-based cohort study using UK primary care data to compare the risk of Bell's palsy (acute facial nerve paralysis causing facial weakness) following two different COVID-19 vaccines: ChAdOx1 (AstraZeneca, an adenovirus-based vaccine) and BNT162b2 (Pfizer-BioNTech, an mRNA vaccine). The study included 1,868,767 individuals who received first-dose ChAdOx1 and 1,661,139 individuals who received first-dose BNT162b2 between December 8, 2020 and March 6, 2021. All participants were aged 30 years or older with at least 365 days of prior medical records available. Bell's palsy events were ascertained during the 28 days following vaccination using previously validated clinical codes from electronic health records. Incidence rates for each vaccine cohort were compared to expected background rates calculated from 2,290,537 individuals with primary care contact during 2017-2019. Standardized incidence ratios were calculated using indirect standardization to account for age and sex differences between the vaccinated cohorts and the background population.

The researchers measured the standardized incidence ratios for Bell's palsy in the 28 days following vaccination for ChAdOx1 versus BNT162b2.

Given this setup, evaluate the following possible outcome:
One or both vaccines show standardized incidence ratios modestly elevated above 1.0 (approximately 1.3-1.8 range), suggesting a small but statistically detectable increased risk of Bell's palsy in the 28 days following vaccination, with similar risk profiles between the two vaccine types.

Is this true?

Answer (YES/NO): NO